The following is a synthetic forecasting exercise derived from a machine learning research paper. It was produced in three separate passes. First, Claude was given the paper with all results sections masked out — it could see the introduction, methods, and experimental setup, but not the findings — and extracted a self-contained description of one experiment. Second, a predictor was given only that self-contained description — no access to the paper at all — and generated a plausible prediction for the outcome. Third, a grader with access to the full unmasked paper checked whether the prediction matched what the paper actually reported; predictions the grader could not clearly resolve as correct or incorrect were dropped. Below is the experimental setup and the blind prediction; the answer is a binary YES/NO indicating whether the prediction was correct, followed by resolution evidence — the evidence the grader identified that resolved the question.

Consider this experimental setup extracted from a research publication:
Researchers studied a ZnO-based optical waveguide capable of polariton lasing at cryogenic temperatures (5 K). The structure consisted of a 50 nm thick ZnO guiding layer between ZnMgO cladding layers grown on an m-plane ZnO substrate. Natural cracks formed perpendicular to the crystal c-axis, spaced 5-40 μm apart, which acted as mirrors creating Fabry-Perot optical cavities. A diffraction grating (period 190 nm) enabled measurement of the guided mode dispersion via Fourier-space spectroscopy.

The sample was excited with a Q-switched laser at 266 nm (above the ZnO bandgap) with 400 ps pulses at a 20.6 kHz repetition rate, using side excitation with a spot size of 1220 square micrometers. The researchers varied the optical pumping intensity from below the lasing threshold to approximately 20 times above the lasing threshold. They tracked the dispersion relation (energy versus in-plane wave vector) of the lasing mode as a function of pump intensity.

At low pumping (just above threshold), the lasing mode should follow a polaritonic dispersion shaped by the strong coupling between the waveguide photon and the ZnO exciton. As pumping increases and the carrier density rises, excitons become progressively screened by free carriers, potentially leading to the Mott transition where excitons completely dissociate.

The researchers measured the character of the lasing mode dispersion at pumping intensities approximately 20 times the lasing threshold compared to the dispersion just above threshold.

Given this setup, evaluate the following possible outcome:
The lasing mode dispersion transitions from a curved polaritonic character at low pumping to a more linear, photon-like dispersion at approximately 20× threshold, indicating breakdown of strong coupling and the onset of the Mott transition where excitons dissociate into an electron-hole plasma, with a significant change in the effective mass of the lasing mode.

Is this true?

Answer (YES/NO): NO